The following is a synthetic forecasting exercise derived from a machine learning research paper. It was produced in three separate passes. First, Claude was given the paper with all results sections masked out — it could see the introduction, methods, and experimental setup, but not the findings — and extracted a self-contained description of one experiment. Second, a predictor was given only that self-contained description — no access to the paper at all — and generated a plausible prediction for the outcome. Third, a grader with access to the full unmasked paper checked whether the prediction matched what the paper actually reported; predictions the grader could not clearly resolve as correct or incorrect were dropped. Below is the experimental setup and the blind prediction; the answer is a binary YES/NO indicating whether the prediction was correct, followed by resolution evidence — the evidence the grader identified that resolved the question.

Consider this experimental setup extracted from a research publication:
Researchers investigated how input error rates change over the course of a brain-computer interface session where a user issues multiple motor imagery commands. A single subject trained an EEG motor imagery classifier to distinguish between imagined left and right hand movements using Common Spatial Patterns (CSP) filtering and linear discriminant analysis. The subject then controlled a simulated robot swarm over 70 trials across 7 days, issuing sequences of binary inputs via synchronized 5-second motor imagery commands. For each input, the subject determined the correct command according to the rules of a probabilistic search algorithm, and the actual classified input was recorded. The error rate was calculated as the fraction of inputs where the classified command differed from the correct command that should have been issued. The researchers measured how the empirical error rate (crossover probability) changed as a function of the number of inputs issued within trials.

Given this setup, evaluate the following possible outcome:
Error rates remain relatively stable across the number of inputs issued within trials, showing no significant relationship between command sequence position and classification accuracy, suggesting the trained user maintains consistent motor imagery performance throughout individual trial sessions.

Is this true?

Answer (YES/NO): NO